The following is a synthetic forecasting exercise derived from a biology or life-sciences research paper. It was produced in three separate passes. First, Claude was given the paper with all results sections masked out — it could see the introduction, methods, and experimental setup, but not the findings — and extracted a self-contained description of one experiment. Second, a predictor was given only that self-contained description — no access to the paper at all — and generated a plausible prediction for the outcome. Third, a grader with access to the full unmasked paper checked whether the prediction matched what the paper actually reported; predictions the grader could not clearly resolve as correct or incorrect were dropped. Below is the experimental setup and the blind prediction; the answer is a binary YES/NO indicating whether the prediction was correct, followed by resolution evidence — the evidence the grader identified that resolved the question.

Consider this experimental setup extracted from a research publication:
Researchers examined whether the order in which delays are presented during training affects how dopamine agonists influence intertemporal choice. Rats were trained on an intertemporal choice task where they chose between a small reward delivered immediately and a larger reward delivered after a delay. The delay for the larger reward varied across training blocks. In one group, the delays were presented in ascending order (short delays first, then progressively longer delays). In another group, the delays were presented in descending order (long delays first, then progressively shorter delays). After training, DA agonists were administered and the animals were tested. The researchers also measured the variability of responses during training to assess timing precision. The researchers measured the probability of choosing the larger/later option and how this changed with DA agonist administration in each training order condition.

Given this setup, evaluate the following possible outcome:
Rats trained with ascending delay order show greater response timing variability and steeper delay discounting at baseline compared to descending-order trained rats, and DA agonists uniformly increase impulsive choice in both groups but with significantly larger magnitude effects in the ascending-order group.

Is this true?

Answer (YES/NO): NO